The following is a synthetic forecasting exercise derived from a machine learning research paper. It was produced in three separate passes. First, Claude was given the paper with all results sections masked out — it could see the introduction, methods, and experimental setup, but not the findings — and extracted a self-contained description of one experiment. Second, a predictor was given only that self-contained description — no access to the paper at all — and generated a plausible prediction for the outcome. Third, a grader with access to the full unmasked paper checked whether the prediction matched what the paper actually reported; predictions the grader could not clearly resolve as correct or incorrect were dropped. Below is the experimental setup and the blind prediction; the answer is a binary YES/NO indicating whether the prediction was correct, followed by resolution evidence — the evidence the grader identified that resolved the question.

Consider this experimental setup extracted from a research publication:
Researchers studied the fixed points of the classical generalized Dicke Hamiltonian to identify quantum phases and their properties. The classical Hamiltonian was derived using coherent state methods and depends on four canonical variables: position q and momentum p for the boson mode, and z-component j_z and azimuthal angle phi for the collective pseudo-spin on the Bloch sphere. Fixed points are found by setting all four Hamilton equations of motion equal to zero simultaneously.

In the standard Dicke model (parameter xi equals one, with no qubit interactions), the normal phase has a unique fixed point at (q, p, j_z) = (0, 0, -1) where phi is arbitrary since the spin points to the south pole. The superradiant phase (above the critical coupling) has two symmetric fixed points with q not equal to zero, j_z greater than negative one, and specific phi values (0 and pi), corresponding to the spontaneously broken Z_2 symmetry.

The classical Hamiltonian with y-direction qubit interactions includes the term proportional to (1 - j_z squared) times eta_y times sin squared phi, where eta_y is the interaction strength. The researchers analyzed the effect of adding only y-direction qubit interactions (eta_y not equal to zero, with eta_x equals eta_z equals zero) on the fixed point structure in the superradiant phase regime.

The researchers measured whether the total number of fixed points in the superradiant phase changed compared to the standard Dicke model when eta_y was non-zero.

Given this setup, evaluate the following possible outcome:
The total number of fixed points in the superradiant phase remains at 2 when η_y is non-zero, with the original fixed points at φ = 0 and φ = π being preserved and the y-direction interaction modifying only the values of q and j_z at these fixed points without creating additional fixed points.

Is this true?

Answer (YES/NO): YES